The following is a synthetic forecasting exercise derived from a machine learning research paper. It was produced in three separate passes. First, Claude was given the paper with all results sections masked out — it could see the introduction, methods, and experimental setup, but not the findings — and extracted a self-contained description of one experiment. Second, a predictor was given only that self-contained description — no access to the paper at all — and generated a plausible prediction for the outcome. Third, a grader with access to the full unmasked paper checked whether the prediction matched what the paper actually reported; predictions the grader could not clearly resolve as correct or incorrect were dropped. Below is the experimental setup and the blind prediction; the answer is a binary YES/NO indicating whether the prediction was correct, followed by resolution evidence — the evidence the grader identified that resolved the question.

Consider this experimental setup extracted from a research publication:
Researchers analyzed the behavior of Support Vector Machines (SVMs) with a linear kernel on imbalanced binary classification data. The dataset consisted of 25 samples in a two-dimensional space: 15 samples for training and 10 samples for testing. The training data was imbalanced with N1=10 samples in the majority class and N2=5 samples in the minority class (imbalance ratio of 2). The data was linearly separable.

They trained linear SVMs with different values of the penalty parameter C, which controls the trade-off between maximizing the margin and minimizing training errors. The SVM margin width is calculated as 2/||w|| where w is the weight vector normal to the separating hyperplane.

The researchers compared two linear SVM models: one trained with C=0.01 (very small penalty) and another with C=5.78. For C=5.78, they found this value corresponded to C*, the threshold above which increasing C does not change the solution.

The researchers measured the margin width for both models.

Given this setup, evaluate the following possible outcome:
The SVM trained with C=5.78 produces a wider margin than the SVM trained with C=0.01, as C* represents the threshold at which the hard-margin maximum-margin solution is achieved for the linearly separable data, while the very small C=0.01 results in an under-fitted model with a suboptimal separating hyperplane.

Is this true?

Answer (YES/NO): NO